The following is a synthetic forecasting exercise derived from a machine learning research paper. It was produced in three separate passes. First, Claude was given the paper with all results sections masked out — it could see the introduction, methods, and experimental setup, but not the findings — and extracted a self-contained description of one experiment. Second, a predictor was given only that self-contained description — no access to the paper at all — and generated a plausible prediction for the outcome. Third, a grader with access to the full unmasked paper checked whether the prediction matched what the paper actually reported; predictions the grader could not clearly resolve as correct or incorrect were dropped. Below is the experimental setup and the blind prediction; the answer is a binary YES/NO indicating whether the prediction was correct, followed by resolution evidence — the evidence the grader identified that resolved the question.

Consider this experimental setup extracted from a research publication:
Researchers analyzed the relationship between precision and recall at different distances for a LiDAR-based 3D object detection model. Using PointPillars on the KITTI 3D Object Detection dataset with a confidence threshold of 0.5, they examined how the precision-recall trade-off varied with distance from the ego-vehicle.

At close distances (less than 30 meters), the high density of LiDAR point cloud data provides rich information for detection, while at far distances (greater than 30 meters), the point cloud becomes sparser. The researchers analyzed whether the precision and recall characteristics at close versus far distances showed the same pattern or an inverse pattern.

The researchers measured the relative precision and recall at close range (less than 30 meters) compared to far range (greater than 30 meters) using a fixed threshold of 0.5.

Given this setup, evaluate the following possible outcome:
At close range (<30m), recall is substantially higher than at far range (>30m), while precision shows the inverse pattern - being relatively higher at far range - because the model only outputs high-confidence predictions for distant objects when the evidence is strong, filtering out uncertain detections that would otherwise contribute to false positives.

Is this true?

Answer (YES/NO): YES